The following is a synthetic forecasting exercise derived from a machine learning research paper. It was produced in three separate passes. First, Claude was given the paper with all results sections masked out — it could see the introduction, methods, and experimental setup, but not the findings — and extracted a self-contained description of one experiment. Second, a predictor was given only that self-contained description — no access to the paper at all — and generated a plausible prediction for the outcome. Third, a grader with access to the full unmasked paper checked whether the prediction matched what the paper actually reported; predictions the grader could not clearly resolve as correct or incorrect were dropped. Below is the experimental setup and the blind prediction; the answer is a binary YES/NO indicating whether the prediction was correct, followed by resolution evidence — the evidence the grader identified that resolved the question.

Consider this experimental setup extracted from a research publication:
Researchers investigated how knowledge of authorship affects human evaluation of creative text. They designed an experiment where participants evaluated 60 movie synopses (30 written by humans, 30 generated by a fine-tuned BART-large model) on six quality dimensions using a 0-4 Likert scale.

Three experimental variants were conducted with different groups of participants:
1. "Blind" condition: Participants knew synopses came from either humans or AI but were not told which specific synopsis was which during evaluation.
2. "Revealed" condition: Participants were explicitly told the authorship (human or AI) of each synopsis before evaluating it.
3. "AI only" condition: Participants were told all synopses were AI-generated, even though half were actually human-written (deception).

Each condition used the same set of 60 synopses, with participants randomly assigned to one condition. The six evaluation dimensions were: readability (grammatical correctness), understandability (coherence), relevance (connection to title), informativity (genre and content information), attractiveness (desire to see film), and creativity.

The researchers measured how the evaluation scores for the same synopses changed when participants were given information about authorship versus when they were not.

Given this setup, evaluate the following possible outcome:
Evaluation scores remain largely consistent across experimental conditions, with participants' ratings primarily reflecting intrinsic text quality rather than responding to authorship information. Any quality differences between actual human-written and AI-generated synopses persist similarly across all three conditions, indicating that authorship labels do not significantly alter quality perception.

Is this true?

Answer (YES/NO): NO